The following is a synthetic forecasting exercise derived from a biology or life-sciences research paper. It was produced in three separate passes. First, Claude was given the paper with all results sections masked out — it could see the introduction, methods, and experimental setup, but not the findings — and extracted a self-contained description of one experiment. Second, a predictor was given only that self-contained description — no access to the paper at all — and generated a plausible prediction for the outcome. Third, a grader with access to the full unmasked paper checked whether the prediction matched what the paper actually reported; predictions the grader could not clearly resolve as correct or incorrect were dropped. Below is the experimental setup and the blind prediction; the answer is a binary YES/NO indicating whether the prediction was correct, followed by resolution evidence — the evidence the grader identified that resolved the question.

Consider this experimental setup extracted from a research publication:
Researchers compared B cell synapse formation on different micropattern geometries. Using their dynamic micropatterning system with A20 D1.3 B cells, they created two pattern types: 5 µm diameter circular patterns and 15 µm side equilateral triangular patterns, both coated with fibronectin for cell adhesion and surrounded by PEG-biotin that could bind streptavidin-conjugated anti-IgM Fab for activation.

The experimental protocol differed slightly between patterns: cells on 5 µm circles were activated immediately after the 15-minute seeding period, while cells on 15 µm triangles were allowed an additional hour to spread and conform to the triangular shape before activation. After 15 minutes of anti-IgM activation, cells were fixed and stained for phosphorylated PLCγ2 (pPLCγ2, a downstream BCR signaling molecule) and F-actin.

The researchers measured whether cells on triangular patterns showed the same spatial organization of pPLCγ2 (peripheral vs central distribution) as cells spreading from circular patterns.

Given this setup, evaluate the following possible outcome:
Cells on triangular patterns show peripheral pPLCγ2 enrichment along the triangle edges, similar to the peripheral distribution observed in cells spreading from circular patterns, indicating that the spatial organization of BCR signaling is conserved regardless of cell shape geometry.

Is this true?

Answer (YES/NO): NO